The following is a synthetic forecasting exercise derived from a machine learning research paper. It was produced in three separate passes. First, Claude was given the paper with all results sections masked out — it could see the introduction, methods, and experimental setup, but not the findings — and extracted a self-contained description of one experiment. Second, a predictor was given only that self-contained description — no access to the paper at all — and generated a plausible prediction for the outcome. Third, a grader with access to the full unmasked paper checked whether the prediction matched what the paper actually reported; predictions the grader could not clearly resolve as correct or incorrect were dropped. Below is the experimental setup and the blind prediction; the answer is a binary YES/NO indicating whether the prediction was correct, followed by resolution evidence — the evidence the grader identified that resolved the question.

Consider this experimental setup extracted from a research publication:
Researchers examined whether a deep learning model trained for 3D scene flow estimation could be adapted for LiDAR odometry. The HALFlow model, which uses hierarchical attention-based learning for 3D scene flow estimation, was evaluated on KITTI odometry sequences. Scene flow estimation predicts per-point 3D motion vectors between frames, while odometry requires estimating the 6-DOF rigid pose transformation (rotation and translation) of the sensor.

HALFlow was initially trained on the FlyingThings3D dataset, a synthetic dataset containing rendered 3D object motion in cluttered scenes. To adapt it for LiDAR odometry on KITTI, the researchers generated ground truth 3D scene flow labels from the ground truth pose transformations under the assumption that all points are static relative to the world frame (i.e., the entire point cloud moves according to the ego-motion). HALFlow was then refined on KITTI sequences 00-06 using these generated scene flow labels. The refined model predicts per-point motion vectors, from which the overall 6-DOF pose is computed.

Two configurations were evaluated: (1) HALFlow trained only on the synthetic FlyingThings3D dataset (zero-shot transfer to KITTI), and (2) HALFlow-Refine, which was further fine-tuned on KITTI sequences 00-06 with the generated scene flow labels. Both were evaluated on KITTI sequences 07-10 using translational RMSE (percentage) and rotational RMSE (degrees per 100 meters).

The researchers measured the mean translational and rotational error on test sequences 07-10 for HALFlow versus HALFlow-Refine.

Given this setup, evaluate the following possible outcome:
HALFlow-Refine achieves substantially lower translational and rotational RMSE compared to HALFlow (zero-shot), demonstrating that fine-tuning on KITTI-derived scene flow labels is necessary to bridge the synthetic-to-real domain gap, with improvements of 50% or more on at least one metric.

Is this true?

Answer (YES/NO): YES